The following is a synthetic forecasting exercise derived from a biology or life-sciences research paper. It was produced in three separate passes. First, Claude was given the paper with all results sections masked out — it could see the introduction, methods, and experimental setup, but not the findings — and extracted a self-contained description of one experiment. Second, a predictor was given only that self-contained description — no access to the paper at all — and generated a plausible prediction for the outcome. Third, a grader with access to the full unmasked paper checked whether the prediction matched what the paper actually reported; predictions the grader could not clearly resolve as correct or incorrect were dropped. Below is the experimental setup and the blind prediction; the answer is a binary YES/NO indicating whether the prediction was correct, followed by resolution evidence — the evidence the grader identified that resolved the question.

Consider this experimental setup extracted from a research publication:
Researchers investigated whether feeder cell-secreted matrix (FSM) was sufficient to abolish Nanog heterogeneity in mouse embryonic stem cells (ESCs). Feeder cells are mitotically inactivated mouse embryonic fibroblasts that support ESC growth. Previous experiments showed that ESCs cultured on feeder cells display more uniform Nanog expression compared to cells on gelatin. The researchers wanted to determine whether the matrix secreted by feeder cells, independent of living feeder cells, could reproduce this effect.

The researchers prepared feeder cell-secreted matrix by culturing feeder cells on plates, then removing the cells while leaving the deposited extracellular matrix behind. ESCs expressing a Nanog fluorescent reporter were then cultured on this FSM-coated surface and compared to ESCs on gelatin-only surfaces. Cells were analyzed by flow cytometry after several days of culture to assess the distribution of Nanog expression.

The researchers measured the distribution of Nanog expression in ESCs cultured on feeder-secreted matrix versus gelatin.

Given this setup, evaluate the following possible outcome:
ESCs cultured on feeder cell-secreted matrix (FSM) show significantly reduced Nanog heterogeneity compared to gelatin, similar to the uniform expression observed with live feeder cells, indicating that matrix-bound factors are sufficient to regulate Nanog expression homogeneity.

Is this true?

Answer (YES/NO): NO